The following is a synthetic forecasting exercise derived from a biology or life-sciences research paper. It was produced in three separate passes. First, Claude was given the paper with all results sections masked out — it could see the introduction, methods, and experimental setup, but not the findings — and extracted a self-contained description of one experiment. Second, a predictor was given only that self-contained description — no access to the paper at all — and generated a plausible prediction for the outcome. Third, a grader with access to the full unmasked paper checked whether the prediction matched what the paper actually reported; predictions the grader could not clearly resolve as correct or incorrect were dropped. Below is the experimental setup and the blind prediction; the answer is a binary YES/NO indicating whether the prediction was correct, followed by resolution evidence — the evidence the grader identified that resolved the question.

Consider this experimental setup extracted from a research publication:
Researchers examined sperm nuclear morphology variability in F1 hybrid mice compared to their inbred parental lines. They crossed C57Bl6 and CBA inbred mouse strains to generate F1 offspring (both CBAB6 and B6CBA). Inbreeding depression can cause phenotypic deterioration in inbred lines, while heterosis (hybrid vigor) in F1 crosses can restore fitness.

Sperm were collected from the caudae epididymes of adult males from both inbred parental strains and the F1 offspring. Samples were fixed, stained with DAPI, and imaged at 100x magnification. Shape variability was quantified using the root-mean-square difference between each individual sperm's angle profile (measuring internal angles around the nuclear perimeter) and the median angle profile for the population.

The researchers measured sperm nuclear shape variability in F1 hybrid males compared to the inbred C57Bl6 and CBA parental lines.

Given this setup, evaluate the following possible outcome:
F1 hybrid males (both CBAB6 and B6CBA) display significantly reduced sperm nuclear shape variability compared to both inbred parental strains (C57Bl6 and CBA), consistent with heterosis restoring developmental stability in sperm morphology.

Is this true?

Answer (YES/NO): YES